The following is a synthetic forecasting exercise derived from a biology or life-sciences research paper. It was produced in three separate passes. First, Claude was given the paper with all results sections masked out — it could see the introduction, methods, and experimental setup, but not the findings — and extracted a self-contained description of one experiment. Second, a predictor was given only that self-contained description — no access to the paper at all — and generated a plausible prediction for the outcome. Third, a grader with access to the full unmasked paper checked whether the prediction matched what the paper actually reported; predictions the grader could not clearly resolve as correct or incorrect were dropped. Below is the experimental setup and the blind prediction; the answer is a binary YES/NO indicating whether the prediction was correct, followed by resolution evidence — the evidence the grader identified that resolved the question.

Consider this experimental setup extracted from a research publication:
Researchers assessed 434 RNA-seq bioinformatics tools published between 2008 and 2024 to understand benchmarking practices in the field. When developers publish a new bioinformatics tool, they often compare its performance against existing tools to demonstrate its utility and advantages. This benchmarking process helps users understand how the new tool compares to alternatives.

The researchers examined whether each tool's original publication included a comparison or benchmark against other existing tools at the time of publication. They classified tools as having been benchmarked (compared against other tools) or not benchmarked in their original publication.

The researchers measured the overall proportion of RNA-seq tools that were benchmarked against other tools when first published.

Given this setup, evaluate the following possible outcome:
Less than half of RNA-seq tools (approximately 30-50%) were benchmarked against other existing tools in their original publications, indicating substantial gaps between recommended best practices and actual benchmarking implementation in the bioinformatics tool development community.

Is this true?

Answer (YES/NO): NO